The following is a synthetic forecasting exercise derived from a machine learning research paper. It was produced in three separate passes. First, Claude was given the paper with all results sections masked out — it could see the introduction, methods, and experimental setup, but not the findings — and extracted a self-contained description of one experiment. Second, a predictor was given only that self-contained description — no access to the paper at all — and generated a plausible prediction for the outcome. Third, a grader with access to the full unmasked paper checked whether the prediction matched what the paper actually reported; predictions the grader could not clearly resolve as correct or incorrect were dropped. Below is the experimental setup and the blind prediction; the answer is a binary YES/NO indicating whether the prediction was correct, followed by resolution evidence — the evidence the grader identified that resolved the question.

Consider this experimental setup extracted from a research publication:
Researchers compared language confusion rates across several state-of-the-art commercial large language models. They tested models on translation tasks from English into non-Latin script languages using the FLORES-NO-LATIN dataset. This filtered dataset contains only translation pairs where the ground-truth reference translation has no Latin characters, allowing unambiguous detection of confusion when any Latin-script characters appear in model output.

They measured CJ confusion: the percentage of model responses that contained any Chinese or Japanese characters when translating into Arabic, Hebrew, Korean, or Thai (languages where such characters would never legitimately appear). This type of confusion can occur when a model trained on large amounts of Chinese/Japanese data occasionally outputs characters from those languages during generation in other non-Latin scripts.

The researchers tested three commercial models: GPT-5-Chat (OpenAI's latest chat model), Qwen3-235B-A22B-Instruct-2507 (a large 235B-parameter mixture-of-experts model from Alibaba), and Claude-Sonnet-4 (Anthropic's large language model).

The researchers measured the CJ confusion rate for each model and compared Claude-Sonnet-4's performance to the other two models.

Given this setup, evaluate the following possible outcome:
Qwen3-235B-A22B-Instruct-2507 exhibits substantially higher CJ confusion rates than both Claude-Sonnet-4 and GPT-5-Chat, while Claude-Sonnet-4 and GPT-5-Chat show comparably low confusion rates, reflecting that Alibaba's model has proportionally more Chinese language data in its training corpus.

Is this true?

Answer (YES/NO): NO